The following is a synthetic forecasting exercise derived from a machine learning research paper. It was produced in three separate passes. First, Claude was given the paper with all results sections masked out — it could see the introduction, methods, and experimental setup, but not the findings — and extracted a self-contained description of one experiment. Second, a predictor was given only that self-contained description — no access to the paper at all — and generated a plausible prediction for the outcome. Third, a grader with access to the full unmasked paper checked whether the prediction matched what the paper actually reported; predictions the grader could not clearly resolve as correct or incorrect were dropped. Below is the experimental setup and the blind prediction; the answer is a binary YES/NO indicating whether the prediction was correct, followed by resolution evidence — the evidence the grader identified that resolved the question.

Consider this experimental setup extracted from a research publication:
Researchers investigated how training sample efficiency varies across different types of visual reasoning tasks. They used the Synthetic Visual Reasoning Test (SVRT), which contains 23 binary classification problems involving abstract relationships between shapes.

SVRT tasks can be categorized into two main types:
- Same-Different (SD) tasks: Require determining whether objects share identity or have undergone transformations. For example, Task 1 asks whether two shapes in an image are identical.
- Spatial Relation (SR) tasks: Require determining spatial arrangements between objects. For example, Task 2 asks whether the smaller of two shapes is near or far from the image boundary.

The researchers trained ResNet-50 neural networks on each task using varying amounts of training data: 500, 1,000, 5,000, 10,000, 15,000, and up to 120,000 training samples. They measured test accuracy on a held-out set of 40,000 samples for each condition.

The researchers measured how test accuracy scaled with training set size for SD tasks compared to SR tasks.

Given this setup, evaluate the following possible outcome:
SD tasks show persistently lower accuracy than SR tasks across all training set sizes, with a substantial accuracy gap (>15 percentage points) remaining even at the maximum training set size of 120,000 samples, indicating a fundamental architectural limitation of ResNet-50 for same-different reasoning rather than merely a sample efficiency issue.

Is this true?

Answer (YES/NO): NO